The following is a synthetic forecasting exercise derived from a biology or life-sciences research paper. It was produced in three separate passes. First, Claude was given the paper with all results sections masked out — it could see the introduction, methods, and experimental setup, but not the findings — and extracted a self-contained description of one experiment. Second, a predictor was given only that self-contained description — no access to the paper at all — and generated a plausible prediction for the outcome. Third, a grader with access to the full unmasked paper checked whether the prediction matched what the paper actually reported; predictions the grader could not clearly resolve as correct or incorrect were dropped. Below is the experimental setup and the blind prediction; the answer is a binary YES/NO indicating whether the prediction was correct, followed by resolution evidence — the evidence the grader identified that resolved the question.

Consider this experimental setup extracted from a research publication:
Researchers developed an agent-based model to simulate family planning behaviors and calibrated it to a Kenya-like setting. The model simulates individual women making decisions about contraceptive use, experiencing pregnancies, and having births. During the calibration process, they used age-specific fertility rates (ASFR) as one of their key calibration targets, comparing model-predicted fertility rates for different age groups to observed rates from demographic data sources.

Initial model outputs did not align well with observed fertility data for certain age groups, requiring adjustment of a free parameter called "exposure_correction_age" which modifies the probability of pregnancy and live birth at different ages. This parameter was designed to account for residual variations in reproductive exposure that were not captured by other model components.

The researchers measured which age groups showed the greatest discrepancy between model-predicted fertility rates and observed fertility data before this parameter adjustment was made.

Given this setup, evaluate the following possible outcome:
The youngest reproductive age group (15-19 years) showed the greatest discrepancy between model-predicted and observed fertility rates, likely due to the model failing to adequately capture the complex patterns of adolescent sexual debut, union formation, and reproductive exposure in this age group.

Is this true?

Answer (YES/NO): NO